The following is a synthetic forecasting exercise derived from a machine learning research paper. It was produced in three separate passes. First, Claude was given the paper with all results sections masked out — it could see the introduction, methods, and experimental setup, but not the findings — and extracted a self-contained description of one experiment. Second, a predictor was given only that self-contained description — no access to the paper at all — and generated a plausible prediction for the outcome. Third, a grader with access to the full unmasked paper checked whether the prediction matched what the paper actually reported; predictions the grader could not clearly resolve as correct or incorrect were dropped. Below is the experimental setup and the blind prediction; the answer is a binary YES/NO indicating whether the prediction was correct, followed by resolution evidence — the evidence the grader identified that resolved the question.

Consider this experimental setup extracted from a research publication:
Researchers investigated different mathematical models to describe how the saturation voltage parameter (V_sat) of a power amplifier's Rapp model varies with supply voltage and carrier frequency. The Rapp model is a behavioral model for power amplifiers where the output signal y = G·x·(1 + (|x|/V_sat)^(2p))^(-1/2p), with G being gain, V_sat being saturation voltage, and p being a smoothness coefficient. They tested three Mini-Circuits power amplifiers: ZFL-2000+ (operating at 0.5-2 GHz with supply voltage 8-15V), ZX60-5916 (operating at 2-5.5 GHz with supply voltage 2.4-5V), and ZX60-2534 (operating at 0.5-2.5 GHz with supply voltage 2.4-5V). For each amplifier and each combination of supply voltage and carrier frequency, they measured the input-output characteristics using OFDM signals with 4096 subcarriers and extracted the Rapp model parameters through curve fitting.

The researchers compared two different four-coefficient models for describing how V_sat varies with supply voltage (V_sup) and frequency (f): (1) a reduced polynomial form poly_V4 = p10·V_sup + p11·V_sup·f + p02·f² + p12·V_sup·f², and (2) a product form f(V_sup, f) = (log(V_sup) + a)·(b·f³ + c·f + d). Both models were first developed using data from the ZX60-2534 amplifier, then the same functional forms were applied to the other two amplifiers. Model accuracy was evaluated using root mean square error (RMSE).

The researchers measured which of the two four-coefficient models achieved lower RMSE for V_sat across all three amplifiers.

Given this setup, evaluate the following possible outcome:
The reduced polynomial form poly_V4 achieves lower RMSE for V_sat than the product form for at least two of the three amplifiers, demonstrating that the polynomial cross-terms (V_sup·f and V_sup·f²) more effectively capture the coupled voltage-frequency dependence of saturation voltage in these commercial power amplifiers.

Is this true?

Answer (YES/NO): YES